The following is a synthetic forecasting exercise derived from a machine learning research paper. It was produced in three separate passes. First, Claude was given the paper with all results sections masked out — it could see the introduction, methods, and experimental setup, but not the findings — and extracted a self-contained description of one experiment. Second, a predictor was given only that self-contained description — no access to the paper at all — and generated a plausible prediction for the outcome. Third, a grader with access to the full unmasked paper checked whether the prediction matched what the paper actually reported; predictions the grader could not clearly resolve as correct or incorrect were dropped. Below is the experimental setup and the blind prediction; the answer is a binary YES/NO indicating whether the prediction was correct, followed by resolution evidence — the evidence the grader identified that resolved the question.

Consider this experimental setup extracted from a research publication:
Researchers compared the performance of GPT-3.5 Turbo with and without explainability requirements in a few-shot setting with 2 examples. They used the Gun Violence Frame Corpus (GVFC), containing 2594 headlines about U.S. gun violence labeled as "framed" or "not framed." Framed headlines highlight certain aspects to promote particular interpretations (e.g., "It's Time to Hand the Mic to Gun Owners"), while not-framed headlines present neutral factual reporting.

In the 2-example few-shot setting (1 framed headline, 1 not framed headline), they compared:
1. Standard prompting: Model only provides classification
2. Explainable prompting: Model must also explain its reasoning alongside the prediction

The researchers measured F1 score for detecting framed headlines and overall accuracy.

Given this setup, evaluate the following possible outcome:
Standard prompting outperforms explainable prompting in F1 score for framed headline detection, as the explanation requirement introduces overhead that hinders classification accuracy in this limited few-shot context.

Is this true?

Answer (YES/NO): NO